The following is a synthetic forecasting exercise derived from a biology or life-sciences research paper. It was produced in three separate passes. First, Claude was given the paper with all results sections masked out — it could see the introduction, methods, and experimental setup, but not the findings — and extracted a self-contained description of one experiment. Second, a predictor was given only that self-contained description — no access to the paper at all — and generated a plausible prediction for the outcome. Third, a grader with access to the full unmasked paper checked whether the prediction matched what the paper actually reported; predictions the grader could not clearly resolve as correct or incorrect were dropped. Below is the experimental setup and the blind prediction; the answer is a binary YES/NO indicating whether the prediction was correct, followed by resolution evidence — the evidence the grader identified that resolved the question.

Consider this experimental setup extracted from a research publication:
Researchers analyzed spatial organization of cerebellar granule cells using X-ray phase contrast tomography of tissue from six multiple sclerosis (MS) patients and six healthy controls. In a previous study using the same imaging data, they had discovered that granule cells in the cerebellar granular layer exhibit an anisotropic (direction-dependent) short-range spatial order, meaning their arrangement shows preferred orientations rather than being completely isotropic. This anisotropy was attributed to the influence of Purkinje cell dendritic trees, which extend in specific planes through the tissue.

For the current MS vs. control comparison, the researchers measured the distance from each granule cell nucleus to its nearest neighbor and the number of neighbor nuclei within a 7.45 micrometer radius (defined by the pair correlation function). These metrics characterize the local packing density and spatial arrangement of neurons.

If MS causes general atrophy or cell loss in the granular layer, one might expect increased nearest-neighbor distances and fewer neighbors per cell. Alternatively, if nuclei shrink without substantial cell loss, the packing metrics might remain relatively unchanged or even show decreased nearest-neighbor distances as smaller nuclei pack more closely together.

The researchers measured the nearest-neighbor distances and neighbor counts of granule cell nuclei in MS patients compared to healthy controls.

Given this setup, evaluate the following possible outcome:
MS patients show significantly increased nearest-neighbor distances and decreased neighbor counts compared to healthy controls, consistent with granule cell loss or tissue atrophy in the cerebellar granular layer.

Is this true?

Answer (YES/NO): NO